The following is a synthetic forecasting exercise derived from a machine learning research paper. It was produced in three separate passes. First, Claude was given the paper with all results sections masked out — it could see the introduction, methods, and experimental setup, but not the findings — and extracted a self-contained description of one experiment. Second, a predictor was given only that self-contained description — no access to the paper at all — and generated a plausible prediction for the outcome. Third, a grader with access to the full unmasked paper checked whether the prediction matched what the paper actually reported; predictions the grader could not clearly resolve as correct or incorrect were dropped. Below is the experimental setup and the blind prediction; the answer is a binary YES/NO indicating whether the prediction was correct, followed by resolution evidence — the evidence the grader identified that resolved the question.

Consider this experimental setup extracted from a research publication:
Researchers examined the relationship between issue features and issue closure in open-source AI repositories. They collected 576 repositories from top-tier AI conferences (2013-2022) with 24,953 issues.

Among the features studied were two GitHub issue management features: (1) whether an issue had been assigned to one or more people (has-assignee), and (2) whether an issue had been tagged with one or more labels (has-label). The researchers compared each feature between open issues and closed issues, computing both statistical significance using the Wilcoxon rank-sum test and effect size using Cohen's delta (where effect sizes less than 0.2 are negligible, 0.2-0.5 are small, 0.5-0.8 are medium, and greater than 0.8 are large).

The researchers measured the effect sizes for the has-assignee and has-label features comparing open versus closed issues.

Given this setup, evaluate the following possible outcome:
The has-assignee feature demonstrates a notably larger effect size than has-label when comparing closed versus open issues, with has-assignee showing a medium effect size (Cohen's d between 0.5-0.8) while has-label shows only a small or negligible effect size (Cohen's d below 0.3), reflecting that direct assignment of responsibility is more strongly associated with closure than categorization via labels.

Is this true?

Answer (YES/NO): NO